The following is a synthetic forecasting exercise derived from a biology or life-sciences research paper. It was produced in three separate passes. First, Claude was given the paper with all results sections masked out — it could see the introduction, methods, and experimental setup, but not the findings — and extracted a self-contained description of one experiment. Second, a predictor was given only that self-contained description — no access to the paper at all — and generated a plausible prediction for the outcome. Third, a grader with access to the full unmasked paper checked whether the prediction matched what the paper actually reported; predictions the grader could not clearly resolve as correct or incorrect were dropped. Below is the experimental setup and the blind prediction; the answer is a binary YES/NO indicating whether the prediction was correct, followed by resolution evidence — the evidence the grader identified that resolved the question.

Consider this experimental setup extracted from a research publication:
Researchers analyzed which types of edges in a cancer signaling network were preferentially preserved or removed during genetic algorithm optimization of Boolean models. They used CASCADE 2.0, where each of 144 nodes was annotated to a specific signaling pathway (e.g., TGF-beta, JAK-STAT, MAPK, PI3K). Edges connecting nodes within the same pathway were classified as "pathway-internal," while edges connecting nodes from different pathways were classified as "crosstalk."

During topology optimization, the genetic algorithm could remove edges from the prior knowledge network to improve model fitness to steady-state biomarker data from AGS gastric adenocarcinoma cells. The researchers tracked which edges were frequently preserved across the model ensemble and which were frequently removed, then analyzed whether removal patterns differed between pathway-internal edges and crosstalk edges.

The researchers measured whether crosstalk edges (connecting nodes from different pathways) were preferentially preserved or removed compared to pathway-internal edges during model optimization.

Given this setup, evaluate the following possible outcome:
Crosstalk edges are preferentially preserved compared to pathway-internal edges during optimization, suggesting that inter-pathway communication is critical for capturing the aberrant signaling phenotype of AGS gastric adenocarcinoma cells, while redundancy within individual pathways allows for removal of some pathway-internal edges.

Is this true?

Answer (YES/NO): YES